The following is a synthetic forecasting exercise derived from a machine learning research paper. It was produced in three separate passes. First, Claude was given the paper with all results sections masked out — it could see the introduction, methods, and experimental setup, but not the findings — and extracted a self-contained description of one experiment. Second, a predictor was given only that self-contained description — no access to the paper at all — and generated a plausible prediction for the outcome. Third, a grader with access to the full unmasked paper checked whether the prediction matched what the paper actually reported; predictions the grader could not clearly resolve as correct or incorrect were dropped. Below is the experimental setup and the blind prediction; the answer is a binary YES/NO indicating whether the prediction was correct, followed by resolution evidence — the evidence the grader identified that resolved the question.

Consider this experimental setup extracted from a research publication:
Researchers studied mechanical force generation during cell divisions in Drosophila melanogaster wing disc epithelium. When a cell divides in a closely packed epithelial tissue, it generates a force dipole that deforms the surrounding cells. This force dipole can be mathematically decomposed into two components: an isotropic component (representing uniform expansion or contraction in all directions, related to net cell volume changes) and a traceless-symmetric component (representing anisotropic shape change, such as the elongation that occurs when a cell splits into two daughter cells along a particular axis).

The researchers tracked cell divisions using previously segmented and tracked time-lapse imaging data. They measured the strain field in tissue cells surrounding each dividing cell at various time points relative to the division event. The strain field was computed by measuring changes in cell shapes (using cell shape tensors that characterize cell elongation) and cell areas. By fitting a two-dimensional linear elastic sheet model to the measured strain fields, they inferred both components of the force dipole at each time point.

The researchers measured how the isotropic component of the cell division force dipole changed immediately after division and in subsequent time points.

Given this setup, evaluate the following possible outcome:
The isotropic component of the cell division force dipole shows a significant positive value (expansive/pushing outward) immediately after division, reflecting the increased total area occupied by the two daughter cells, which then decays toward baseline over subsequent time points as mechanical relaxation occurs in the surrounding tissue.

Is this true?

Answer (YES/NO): NO